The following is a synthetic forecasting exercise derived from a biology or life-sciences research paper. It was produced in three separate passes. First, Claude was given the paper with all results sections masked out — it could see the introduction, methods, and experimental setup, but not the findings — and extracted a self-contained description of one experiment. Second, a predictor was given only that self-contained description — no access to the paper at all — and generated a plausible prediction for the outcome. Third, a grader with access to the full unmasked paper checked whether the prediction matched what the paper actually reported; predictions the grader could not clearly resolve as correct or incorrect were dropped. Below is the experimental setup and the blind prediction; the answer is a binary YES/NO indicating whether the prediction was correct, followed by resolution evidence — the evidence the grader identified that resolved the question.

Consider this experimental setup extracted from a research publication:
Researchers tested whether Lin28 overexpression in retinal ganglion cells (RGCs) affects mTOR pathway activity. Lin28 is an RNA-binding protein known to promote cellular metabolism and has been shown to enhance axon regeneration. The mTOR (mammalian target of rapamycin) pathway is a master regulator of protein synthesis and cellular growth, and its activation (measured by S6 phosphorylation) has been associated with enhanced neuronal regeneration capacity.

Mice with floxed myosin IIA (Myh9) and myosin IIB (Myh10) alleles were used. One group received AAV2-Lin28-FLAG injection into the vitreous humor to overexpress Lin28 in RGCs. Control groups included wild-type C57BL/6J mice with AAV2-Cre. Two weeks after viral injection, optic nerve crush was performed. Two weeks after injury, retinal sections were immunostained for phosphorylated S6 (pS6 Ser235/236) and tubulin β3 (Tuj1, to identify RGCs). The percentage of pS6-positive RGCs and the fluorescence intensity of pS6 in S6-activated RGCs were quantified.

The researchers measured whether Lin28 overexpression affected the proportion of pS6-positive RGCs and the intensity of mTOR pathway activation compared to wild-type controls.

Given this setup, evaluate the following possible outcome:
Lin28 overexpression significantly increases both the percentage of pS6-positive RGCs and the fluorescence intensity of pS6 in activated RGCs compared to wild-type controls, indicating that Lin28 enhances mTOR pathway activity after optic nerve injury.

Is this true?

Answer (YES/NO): YES